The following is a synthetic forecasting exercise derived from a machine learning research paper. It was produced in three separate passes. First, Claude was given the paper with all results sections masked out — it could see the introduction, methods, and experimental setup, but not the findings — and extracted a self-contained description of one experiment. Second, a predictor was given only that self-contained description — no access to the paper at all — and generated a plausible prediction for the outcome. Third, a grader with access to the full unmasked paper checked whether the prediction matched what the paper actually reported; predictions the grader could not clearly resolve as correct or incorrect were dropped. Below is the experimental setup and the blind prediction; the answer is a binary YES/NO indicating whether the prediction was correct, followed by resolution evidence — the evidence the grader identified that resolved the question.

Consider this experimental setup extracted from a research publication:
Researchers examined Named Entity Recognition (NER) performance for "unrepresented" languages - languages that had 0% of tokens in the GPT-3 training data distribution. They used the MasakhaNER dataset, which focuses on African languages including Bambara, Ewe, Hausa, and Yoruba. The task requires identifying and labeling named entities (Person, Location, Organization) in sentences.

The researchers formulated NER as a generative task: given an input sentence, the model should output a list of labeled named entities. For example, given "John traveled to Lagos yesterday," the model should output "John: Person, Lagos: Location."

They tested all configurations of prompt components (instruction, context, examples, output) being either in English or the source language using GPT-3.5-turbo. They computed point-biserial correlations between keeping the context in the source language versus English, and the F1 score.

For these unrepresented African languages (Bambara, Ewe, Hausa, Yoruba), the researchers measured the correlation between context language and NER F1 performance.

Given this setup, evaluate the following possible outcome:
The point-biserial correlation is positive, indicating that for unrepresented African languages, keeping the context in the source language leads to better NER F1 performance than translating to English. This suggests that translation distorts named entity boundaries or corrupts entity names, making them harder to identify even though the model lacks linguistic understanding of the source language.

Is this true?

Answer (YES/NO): YES